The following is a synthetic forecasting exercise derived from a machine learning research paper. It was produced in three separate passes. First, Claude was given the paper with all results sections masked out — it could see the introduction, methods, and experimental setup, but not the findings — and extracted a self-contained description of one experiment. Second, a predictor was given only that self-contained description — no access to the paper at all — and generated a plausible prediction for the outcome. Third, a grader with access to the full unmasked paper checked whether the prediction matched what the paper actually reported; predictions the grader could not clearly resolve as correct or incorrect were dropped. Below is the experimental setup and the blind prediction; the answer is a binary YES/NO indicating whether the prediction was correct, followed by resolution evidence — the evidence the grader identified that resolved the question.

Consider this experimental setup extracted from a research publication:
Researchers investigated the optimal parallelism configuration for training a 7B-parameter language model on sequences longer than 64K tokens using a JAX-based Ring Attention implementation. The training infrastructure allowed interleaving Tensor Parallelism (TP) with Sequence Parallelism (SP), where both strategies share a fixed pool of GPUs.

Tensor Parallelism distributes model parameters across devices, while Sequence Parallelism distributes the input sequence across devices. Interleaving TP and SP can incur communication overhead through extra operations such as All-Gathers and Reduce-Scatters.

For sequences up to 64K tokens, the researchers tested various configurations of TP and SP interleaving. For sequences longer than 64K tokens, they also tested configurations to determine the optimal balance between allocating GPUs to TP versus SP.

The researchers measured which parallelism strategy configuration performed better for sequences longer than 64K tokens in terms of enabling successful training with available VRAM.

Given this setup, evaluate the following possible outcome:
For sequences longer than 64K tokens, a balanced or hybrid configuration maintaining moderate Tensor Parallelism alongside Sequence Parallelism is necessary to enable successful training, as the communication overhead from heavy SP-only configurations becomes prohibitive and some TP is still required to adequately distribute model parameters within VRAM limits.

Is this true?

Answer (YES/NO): NO